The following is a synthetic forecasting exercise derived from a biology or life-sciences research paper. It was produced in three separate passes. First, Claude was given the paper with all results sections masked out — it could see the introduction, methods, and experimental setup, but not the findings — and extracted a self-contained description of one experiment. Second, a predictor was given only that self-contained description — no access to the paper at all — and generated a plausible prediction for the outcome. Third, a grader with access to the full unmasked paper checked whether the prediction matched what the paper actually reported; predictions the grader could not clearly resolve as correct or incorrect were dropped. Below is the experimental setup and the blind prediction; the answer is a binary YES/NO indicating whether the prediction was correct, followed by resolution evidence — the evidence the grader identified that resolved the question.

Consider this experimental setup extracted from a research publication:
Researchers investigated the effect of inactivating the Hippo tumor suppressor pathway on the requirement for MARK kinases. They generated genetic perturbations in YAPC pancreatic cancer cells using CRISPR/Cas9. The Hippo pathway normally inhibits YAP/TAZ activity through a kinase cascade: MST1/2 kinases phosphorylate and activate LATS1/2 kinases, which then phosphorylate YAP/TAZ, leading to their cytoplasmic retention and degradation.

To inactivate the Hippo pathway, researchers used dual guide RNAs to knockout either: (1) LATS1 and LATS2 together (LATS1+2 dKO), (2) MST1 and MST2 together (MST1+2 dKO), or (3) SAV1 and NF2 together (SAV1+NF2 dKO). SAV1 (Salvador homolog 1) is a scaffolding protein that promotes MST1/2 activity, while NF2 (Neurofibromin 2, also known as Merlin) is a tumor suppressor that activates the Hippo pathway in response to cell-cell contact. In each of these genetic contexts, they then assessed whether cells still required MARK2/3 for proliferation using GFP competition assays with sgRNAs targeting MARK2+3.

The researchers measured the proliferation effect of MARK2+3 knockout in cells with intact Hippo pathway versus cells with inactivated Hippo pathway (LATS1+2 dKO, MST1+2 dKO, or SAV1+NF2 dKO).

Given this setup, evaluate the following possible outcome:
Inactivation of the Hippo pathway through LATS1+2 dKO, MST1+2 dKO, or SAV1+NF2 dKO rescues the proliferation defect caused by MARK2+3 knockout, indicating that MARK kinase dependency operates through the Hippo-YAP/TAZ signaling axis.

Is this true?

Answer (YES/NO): NO